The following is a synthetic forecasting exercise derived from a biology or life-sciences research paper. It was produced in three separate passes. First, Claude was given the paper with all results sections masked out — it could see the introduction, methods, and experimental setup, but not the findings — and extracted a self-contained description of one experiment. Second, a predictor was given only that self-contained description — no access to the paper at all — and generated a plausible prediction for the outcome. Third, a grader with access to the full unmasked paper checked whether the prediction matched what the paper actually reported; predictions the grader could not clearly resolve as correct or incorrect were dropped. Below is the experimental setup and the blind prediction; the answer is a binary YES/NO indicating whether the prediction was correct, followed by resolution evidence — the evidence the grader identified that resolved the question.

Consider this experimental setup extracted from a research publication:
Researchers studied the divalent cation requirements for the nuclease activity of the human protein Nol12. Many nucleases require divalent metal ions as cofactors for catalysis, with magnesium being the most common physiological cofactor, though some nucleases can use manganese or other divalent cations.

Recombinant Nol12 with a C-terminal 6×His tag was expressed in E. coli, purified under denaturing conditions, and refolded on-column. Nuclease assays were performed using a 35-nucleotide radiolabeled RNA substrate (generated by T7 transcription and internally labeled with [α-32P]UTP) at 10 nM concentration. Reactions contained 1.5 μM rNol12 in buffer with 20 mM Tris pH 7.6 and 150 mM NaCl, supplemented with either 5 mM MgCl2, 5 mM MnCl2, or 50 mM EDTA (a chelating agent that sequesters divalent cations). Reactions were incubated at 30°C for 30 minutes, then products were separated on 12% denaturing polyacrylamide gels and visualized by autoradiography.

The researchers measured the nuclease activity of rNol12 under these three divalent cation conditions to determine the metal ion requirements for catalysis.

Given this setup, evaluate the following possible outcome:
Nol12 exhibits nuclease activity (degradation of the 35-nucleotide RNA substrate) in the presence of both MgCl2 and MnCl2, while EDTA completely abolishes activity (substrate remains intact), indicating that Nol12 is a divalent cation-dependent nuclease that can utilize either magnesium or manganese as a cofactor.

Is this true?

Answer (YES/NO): NO